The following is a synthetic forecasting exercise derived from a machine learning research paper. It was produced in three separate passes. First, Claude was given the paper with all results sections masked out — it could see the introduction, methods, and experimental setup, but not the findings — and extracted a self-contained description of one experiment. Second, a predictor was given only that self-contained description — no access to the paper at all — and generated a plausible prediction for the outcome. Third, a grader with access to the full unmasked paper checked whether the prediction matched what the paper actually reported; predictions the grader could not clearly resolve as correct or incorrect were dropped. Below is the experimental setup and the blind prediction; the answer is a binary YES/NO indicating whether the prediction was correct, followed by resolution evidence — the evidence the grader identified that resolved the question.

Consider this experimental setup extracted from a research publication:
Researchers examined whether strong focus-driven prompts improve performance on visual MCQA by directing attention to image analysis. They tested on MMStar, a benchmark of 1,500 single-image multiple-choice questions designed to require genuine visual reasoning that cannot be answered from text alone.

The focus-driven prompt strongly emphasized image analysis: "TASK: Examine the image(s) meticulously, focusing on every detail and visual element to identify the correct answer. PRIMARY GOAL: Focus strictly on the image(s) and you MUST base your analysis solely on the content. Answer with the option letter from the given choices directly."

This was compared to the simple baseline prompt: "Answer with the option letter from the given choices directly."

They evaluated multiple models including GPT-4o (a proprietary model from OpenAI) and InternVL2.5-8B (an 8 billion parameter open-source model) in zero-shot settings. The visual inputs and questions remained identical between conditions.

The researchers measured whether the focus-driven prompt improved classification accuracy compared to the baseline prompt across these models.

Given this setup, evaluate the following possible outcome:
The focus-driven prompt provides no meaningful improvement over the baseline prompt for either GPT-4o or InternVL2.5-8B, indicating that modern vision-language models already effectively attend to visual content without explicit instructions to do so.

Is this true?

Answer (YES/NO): NO